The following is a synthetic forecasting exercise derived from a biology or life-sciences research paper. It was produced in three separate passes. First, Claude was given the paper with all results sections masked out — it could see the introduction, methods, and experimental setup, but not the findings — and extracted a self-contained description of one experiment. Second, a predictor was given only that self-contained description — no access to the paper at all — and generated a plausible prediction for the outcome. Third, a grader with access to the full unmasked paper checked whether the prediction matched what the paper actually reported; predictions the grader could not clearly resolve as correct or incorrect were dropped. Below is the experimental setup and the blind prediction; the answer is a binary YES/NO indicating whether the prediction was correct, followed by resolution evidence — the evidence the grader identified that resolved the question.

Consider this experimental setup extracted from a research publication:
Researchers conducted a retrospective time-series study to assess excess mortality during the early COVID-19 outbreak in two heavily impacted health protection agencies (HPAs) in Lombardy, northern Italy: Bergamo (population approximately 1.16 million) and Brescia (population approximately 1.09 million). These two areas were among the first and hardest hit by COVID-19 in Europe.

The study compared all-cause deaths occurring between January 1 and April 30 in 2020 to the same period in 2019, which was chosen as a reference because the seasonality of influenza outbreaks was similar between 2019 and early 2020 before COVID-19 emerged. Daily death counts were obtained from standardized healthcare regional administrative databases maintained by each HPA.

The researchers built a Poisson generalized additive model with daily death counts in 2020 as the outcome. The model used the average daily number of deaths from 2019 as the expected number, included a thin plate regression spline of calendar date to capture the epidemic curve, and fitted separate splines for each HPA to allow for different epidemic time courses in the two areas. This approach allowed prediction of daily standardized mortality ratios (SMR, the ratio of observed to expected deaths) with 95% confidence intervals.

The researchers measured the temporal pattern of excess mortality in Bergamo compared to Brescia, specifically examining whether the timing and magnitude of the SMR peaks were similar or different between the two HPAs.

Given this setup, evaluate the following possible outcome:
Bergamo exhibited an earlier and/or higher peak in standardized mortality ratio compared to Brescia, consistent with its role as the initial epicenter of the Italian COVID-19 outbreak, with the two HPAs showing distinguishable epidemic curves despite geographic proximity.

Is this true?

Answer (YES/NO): YES